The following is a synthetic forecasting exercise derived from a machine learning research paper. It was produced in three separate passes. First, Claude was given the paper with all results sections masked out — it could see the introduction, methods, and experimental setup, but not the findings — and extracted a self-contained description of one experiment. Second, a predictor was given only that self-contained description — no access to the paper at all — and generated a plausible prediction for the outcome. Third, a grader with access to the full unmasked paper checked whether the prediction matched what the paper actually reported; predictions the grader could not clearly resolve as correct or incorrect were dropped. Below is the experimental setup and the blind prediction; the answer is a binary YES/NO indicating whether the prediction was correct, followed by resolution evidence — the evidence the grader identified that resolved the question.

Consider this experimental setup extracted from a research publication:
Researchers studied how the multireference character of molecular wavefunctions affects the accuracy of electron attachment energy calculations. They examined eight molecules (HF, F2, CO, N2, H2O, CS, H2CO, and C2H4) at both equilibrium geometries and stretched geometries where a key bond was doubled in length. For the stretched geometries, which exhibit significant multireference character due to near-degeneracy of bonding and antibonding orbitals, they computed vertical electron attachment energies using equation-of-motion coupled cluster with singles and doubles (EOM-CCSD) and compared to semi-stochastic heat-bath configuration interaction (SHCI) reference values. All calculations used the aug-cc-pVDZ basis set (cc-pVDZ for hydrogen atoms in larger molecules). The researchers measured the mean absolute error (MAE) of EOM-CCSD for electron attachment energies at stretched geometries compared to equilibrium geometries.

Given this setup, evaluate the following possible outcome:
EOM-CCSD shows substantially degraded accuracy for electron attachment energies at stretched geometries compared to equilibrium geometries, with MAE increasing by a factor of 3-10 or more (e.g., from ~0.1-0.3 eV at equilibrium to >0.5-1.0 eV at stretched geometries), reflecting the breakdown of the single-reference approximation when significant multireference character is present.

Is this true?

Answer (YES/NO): YES